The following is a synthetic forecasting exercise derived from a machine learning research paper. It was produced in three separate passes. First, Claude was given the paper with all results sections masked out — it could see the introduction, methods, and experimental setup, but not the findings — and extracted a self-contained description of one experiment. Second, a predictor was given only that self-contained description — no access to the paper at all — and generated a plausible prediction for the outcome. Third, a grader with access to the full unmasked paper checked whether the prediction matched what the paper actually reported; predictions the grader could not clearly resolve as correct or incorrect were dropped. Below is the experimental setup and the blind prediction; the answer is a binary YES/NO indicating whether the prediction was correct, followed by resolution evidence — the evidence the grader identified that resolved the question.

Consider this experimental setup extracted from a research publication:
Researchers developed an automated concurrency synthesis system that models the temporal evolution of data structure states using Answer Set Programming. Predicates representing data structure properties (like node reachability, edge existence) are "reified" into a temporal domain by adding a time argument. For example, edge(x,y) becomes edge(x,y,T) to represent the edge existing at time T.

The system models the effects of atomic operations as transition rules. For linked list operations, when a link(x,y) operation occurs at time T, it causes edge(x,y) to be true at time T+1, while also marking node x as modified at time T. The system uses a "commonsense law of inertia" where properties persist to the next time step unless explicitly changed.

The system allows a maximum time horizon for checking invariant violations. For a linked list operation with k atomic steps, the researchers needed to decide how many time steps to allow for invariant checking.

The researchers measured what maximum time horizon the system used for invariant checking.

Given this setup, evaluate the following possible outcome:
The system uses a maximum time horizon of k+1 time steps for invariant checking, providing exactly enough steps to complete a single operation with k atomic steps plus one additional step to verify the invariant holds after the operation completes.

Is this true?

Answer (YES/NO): YES